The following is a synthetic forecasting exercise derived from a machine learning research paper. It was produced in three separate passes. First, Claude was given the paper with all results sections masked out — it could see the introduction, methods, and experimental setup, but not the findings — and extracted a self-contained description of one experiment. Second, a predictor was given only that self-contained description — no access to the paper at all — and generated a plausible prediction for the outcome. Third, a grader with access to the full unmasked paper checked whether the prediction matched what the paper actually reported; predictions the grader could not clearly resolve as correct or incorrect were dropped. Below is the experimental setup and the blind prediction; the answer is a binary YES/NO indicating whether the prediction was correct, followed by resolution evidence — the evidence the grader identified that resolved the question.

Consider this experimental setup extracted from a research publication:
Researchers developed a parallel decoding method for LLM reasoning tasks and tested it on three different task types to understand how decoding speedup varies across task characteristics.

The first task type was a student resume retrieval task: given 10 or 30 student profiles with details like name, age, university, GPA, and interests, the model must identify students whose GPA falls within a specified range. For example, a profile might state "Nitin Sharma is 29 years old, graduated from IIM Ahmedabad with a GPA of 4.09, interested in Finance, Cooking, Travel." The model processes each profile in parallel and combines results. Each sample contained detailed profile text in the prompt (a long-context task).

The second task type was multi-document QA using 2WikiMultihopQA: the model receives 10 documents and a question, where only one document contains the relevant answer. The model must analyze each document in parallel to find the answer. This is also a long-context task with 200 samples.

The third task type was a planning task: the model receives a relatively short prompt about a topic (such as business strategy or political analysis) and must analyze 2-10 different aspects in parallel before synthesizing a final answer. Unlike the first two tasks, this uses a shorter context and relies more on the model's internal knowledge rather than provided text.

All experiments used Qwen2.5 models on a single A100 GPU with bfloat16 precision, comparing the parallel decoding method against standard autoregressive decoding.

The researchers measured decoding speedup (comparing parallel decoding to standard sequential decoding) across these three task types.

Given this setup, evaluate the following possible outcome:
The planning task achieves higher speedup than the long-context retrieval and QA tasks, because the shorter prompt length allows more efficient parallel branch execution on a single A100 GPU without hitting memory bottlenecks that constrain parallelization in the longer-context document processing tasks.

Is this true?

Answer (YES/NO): NO